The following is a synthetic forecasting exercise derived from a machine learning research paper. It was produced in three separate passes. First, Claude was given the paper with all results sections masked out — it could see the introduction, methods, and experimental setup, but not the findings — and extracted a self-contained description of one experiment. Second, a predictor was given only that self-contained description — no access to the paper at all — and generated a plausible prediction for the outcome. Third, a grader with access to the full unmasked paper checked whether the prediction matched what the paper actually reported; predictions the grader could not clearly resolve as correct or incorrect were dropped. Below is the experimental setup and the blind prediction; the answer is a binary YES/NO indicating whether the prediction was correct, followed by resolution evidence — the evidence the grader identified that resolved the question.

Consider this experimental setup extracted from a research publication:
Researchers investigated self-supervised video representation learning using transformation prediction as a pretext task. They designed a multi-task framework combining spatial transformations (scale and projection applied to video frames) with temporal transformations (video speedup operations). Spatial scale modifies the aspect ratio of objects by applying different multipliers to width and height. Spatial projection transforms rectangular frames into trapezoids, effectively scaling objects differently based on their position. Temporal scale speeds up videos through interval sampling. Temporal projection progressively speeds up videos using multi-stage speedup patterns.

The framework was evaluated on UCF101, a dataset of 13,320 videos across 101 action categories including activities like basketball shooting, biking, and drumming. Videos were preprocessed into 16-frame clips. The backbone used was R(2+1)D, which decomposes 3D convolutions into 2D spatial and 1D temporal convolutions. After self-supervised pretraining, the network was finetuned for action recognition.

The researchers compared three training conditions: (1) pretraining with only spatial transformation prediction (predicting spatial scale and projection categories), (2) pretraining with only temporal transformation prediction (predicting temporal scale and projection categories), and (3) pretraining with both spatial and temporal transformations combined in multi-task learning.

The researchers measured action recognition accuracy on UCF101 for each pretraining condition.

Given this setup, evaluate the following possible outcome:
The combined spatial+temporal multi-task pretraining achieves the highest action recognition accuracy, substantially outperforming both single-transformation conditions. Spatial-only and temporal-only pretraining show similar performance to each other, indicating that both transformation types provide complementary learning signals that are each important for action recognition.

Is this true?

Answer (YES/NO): NO